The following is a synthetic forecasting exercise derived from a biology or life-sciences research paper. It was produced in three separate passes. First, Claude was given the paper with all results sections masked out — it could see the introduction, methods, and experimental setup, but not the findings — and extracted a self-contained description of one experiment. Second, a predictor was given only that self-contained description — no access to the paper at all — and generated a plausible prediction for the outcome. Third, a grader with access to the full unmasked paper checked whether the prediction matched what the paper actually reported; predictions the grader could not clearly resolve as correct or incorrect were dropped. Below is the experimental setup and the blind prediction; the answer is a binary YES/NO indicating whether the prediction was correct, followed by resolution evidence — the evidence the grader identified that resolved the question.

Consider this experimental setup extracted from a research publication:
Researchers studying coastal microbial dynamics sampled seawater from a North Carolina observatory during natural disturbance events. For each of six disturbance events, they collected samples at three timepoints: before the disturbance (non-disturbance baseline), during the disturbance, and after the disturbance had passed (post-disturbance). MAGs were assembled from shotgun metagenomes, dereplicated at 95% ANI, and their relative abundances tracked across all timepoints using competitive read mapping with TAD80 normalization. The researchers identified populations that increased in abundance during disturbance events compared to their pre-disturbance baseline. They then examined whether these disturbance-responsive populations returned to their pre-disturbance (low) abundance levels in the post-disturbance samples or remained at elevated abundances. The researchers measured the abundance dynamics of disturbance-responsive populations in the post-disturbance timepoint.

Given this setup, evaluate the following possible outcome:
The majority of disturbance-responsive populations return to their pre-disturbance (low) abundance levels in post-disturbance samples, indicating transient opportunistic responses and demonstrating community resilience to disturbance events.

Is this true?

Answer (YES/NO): YES